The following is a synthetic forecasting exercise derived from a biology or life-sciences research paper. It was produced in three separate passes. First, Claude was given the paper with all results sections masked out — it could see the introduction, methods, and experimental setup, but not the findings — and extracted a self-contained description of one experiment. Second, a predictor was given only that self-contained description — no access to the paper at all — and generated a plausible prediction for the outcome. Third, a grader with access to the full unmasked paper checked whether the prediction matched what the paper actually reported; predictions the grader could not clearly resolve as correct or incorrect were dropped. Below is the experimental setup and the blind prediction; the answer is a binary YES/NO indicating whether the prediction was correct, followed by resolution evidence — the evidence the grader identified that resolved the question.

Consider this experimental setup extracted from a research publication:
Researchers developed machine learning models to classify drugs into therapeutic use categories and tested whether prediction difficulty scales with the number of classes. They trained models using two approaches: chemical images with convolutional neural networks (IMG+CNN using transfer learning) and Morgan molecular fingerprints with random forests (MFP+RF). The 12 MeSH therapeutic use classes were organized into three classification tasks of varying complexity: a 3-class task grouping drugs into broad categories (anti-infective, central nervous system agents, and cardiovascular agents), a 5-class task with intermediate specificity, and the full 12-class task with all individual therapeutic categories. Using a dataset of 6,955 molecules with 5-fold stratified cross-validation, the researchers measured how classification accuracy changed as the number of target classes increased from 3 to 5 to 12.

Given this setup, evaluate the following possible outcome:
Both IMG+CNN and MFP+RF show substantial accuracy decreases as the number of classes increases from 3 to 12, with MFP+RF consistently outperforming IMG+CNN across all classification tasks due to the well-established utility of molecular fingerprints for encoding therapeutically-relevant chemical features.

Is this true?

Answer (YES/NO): NO